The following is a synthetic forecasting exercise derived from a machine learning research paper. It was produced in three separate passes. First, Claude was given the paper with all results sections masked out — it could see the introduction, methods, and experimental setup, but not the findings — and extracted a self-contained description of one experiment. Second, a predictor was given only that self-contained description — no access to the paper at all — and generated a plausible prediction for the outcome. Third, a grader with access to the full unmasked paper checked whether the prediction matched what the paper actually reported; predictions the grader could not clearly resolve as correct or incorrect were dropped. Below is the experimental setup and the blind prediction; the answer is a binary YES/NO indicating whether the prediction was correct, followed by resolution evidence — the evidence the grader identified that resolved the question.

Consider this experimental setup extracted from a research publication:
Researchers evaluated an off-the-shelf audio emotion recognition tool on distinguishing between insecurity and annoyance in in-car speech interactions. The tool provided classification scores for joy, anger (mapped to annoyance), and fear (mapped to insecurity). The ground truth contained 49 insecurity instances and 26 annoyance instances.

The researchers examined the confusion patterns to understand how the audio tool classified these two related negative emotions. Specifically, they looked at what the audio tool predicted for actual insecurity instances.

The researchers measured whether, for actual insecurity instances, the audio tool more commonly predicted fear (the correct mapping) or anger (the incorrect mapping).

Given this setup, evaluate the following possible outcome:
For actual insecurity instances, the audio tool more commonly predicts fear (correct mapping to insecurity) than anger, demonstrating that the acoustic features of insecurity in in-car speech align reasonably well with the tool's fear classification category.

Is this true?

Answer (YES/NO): YES